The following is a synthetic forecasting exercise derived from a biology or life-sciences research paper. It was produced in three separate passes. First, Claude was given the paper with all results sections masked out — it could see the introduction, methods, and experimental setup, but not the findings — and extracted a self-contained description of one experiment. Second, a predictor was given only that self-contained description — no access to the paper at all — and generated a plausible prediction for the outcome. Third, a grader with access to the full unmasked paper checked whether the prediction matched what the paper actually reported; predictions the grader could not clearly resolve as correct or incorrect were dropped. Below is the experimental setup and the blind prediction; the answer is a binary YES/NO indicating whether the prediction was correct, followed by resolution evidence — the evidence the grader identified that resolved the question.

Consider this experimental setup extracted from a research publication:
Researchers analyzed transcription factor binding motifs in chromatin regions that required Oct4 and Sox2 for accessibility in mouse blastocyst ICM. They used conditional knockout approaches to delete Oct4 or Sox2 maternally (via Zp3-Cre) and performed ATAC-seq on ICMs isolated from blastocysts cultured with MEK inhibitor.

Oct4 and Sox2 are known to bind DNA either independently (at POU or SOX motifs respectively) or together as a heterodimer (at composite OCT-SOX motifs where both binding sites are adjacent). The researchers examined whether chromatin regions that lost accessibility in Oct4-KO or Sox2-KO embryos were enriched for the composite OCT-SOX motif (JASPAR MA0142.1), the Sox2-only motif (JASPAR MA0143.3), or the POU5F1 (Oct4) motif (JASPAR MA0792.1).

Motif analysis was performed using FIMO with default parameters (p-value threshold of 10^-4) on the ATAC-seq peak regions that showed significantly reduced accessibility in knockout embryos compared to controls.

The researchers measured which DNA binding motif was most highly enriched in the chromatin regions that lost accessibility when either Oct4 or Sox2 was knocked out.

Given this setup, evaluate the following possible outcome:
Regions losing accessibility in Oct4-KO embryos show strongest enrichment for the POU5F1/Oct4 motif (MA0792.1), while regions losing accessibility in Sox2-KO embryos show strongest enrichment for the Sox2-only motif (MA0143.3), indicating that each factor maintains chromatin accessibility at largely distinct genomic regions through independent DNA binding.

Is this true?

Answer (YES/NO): NO